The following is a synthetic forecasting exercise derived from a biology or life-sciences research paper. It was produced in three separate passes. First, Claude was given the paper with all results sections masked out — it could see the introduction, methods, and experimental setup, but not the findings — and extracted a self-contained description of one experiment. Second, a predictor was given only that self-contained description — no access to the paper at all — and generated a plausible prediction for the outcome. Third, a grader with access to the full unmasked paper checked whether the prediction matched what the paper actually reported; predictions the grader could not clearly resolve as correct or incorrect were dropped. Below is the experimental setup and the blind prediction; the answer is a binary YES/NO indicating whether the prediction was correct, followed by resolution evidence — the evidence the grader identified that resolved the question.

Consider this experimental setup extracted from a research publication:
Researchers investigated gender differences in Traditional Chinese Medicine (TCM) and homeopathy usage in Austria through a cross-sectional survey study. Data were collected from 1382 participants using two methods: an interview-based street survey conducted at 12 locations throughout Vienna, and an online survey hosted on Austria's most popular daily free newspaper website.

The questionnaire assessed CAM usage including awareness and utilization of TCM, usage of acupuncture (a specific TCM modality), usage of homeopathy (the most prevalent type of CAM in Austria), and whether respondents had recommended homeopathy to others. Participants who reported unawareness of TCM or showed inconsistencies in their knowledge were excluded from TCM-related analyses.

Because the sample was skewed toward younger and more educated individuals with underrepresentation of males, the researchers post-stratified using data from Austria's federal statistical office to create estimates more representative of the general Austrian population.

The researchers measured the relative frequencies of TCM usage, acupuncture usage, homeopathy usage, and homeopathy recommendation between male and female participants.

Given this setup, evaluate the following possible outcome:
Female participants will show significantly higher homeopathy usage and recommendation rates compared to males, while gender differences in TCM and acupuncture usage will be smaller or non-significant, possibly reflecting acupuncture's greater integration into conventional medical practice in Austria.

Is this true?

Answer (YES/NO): NO